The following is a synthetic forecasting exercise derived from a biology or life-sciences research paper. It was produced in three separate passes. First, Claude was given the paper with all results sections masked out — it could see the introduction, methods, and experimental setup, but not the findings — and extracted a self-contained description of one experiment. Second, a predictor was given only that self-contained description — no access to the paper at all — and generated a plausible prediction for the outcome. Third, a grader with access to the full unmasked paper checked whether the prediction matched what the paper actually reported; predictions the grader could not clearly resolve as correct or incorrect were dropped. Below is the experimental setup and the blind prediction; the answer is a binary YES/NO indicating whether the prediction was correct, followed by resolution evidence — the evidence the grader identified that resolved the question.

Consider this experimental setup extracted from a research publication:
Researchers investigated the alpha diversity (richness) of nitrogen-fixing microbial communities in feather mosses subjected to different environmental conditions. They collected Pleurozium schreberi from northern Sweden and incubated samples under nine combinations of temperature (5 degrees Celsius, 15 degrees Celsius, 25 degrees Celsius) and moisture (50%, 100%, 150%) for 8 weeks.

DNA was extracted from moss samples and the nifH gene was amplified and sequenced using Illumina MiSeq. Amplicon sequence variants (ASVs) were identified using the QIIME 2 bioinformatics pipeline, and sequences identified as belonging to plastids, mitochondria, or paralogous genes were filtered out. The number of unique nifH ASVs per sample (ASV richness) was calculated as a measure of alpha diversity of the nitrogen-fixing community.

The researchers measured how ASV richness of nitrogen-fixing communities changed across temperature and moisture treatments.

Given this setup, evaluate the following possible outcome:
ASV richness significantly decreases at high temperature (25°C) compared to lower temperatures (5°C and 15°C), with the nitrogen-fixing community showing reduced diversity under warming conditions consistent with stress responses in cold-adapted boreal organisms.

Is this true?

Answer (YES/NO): NO